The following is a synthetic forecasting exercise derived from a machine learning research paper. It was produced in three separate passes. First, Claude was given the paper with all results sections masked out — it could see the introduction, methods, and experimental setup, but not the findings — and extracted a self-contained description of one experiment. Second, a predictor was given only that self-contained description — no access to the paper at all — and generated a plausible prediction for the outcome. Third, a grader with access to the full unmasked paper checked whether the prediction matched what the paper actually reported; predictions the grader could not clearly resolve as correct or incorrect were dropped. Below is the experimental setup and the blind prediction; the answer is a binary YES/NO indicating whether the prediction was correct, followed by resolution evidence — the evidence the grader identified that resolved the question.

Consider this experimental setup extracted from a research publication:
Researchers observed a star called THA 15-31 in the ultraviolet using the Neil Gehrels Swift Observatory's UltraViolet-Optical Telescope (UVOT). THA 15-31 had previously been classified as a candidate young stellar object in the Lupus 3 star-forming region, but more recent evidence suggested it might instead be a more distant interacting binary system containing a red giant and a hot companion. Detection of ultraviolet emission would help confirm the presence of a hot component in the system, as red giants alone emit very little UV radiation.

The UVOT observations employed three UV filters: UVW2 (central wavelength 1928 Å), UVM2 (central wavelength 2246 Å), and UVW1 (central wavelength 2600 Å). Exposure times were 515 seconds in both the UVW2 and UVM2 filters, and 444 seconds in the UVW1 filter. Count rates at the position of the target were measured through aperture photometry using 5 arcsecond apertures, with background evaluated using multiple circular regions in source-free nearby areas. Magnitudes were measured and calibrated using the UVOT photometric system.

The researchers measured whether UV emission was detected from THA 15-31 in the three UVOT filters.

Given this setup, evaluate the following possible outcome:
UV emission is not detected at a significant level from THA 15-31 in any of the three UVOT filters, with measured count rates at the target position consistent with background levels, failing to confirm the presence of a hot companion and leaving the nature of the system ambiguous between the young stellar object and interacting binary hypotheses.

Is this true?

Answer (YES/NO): NO